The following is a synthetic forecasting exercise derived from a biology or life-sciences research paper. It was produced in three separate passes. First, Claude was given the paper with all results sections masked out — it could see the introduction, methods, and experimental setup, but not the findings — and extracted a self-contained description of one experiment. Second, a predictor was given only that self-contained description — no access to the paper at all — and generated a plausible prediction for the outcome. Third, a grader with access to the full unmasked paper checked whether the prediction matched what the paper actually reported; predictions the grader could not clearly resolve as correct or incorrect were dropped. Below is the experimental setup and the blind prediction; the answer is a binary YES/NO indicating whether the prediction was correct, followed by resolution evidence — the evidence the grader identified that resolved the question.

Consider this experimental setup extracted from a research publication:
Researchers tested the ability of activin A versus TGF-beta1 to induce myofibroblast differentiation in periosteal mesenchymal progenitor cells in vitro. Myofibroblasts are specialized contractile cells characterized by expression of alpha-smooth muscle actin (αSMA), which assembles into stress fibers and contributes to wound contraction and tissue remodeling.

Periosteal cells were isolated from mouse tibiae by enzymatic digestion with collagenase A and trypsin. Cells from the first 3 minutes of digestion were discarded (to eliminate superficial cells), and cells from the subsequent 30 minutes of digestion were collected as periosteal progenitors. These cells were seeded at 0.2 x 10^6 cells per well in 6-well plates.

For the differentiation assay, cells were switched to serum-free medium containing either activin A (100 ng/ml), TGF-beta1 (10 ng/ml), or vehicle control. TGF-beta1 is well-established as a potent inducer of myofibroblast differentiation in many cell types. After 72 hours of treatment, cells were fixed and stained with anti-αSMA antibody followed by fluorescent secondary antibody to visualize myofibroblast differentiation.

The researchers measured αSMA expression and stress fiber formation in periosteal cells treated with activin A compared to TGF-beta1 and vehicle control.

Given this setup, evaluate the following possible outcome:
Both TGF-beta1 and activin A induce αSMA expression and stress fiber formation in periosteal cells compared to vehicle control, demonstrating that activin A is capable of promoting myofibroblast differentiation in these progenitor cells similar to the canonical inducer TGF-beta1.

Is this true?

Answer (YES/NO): YES